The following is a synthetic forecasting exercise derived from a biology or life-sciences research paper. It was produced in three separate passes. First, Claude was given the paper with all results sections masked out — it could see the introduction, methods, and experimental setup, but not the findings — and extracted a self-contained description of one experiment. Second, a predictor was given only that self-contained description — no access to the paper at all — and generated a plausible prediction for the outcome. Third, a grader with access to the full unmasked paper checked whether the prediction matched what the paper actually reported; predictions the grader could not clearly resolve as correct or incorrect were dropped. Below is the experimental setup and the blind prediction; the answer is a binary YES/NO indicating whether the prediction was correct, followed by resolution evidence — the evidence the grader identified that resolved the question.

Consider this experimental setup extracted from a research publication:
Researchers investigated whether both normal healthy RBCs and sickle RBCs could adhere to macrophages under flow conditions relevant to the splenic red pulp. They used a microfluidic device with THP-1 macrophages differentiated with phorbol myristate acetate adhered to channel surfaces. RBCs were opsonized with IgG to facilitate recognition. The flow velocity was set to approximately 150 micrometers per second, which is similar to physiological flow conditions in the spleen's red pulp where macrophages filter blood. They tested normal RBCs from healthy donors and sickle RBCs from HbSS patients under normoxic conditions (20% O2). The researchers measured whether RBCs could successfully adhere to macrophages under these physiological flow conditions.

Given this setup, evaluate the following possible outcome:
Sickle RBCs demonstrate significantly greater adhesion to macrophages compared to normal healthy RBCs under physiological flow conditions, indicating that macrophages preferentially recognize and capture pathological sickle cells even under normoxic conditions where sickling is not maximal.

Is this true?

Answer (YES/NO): YES